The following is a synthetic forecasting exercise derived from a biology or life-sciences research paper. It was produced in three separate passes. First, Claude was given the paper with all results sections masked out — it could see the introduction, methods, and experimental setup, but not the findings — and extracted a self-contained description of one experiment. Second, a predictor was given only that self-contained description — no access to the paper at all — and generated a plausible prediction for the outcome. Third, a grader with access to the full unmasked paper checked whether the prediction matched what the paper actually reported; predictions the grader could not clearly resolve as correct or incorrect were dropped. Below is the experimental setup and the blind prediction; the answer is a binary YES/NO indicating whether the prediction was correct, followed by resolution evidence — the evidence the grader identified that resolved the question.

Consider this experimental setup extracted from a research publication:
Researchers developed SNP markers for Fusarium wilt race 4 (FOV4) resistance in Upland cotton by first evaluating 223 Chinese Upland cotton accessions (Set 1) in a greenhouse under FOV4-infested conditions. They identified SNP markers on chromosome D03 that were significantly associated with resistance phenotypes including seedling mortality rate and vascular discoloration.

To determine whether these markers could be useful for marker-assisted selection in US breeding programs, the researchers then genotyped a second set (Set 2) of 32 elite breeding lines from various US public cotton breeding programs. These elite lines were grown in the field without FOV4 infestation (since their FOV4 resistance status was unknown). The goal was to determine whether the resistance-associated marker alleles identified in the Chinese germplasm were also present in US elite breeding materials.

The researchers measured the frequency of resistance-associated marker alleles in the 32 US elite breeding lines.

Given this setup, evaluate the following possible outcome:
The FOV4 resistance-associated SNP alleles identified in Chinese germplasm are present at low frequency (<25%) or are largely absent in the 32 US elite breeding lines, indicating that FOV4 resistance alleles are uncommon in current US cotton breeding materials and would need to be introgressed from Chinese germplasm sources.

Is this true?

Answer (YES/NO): YES